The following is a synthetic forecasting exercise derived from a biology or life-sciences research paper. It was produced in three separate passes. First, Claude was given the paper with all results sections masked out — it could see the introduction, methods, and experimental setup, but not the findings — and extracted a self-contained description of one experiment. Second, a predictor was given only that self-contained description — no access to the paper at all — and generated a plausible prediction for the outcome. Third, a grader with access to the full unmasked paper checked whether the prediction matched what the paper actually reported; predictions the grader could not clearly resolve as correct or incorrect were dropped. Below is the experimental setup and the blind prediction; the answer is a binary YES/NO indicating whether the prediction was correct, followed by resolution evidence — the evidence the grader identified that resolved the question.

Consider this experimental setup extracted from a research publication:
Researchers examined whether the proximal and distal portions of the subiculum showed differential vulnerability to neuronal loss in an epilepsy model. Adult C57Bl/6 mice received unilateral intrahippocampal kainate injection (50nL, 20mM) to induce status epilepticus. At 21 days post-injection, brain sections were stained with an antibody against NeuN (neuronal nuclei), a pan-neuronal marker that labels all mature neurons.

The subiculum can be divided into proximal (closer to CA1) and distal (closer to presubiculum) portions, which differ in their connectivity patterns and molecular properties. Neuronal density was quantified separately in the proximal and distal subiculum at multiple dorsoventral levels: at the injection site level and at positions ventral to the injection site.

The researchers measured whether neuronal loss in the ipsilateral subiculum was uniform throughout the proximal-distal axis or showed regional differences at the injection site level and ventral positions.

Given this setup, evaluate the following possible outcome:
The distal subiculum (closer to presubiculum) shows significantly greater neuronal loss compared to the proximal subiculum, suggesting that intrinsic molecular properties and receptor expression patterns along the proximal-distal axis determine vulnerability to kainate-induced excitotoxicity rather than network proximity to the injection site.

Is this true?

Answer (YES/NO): NO